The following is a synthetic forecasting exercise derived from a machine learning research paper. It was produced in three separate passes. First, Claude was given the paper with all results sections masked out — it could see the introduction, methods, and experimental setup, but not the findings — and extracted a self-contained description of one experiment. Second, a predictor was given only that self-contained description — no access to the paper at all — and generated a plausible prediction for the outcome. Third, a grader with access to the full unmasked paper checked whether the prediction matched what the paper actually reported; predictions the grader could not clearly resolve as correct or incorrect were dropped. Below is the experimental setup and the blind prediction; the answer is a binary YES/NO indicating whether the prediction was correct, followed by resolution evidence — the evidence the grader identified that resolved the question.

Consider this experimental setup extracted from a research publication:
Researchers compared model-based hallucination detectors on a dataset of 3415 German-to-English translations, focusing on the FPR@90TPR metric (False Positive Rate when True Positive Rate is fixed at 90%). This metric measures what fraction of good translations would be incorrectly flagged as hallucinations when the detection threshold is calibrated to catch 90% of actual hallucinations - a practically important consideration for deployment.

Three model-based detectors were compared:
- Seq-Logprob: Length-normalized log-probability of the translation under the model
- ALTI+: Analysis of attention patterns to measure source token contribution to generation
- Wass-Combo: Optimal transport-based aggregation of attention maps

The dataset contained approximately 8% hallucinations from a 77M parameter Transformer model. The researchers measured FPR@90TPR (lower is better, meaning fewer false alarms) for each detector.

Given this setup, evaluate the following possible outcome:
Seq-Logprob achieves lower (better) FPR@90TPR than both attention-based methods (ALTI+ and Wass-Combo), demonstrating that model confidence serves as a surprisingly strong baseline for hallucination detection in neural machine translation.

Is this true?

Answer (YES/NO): NO